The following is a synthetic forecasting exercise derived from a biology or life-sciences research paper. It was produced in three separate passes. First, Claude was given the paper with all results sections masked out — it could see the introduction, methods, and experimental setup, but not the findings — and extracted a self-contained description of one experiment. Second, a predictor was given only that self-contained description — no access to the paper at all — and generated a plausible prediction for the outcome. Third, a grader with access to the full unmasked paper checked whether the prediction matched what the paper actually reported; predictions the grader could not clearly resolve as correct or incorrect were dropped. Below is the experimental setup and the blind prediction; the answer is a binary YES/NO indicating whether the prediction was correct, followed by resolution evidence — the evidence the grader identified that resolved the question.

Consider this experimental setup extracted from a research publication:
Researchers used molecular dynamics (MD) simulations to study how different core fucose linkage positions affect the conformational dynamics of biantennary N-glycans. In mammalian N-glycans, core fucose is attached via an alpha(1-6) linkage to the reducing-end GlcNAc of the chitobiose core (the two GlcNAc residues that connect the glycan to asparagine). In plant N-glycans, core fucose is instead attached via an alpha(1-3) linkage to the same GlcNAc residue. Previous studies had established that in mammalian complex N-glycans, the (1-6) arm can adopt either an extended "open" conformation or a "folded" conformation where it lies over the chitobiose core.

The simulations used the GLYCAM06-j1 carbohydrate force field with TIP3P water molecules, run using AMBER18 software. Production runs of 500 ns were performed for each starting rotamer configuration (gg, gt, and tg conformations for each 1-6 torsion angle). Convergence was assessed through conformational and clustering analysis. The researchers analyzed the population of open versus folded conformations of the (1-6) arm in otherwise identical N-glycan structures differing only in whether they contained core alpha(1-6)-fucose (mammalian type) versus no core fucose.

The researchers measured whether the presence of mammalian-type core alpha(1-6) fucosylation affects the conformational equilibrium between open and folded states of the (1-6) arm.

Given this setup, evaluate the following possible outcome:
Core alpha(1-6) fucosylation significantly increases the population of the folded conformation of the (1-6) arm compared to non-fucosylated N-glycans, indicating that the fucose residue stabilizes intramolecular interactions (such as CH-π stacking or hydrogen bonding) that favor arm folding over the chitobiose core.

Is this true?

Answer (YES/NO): NO